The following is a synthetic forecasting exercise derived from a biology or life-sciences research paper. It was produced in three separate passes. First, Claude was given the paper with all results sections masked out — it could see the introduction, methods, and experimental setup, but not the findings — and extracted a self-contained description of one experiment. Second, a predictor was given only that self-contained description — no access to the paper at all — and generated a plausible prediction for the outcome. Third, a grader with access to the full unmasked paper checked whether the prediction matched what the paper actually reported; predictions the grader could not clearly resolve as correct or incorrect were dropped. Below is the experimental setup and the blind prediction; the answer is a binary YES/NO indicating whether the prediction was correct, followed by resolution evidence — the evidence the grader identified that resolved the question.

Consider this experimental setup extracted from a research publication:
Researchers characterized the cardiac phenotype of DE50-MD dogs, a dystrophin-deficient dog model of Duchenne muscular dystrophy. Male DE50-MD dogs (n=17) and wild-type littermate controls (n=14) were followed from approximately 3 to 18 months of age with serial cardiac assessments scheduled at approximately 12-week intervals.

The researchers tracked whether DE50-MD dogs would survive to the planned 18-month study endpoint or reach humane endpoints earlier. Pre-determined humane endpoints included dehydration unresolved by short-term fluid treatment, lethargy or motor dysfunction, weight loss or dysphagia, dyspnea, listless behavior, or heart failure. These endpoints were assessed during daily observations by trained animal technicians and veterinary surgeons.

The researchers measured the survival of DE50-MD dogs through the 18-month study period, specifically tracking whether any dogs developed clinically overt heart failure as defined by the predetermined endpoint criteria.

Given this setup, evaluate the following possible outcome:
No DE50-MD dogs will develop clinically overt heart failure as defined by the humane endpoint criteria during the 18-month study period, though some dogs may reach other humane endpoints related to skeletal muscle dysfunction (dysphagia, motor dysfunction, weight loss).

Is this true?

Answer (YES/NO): YES